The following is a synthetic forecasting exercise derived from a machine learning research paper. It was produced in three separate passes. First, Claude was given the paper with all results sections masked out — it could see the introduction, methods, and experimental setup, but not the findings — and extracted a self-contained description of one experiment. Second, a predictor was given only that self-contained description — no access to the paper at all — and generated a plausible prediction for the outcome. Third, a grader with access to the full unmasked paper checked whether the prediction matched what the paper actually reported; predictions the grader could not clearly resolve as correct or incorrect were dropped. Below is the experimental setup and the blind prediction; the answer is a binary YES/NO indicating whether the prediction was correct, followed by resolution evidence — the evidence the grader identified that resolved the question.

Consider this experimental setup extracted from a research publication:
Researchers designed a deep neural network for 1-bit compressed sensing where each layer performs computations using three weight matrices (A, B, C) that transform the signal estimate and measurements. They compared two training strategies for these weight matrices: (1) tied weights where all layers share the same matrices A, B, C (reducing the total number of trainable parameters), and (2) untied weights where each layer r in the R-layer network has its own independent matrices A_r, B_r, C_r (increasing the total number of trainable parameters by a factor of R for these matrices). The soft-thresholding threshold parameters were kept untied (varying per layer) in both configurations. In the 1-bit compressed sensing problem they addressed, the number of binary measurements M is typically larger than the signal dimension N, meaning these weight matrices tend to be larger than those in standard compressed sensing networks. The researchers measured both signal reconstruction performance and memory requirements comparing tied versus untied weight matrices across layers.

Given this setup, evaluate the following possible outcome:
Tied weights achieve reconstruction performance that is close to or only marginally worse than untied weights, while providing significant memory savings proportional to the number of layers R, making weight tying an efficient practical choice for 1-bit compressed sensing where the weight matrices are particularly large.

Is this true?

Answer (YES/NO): NO